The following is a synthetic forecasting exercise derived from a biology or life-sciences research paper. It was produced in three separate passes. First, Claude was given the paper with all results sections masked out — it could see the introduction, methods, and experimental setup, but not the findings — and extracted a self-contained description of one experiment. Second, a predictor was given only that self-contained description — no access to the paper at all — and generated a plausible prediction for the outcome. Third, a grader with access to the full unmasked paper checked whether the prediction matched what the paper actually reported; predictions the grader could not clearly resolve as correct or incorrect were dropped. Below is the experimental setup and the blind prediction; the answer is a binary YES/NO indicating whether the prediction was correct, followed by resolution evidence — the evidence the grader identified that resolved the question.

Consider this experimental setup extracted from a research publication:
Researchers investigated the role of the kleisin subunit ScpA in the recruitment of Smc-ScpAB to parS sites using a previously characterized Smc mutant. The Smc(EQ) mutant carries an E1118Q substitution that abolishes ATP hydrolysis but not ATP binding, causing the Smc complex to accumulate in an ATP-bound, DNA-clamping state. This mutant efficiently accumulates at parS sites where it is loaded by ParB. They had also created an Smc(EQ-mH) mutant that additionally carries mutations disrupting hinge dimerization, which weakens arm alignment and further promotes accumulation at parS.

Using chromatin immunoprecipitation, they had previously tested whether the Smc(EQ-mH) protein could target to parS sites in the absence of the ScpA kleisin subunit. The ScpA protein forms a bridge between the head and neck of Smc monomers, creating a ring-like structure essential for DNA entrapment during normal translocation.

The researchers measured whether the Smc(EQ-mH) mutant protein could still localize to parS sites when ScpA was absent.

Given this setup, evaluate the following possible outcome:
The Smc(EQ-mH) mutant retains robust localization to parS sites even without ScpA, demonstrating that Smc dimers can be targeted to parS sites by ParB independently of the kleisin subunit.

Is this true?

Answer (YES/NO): YES